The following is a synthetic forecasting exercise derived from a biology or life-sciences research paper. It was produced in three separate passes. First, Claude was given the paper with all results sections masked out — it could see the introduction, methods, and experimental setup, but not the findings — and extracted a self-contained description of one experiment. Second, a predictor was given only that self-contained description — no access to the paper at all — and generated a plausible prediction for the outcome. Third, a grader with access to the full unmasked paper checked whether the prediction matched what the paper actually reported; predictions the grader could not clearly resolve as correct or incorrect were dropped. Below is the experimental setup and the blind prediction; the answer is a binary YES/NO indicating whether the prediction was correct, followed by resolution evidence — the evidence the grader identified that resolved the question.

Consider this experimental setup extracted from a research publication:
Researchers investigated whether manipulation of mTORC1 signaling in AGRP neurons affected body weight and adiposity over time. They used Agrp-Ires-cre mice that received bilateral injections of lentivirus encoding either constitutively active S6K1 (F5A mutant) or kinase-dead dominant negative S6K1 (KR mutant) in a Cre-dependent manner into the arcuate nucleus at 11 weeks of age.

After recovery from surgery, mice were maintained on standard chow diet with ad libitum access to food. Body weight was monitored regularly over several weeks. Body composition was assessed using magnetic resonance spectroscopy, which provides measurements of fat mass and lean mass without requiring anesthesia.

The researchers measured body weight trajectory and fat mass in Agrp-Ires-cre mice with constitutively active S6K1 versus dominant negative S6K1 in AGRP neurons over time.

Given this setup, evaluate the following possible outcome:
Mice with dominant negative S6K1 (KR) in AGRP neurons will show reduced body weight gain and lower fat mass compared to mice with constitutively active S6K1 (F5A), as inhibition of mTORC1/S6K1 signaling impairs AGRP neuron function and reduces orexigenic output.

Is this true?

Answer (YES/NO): NO